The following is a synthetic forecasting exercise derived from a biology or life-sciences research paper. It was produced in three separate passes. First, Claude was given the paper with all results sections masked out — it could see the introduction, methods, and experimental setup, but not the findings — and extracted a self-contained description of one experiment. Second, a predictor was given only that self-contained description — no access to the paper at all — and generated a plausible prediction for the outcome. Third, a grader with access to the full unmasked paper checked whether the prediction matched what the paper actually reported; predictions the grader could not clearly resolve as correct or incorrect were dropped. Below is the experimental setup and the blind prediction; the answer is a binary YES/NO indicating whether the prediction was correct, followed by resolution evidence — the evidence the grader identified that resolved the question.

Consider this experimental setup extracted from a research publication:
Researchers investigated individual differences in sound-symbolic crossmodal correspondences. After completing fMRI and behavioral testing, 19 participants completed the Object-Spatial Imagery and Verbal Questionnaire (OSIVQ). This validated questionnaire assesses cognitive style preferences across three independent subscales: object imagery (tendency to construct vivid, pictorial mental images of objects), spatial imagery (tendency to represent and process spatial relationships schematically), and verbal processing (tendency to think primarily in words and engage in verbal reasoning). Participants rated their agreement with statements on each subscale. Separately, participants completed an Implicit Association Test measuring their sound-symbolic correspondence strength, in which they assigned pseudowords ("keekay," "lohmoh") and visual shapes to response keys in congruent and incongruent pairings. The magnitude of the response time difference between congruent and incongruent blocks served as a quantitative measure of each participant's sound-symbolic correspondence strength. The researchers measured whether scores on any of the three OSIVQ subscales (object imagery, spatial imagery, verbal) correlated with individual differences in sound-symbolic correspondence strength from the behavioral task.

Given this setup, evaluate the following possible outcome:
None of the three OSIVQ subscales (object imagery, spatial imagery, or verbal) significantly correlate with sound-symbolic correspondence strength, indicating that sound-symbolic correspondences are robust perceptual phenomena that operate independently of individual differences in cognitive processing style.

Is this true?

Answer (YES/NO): NO